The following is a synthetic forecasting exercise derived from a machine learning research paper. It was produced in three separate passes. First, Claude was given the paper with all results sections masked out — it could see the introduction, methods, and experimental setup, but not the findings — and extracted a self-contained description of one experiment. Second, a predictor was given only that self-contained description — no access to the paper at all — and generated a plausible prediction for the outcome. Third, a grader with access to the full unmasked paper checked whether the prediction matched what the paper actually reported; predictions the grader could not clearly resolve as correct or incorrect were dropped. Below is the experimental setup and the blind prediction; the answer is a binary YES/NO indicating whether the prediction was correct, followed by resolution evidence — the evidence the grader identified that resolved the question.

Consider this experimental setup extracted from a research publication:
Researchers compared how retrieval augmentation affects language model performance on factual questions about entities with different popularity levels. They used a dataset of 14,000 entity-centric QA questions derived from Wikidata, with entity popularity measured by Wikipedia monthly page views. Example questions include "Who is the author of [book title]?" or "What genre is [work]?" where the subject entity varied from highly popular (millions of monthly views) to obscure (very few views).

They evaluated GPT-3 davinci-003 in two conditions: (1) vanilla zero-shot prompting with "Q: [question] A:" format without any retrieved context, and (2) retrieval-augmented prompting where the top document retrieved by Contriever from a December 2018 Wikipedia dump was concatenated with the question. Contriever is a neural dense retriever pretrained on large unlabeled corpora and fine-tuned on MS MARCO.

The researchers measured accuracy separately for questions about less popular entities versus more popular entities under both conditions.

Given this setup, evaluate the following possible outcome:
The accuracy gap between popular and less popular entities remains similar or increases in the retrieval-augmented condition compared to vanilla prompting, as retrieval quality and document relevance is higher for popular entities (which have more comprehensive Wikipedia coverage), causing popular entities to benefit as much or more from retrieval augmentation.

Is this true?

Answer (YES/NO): NO